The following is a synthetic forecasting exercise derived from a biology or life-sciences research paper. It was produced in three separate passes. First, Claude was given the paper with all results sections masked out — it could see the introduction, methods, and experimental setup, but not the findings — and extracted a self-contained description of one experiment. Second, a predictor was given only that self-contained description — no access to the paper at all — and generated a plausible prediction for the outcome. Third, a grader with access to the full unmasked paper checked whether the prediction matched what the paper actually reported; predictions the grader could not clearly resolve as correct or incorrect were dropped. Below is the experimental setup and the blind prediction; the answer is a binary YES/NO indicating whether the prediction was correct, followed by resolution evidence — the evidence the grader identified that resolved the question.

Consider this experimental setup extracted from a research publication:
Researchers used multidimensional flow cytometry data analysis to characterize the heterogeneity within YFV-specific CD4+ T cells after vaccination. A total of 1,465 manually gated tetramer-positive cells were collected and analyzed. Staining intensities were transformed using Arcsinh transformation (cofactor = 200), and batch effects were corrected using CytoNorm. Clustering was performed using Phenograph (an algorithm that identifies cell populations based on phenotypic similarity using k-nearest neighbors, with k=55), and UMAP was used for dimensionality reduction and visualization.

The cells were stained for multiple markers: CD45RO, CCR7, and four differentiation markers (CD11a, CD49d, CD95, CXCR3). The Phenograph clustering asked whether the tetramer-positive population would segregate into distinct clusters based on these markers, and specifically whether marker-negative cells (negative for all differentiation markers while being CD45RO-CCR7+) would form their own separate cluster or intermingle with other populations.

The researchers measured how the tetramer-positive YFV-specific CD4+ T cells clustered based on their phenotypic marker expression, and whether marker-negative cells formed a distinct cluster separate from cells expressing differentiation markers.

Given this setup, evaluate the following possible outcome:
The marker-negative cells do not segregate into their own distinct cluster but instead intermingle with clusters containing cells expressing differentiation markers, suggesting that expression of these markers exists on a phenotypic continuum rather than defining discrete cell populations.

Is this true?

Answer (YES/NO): NO